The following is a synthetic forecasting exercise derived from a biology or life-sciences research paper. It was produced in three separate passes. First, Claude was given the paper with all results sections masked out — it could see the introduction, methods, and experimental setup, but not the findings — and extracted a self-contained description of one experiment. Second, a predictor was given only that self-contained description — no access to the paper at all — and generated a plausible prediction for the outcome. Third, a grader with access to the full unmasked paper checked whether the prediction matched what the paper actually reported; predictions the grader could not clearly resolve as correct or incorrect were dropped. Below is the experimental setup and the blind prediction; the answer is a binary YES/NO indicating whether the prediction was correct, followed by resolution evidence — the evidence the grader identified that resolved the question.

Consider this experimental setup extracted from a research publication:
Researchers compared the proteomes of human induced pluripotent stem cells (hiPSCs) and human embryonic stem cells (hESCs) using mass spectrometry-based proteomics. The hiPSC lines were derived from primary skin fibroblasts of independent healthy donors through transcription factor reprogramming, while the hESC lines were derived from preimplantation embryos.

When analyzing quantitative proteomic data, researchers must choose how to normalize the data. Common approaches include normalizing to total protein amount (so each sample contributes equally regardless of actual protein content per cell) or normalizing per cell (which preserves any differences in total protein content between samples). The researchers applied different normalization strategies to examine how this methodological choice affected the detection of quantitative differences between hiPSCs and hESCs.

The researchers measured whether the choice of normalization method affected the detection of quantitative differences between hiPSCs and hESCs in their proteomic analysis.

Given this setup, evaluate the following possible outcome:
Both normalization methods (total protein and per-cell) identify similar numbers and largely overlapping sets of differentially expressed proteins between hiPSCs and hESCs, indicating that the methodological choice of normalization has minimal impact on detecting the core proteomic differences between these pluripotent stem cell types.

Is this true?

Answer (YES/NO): NO